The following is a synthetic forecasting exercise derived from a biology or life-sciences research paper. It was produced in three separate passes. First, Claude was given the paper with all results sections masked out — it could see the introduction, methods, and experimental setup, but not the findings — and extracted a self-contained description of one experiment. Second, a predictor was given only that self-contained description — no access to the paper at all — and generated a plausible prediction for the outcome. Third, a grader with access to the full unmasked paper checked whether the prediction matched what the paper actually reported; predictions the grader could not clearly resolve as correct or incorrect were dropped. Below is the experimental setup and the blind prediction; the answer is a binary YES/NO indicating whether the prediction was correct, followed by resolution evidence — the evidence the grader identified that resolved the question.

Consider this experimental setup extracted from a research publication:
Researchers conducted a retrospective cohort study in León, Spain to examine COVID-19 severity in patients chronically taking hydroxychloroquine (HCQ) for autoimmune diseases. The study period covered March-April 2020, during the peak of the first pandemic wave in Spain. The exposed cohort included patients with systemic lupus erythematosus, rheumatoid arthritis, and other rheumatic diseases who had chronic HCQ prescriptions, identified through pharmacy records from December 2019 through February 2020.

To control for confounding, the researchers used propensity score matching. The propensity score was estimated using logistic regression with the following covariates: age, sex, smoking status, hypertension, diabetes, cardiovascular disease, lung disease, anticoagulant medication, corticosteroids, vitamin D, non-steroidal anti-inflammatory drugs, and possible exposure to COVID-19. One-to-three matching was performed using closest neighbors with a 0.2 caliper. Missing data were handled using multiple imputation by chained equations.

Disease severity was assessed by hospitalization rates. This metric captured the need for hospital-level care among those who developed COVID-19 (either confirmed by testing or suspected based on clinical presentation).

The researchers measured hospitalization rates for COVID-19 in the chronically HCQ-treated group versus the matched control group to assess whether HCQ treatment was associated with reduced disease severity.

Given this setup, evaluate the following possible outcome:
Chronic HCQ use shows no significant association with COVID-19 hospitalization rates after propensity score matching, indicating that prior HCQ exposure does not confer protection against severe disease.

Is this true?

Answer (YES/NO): YES